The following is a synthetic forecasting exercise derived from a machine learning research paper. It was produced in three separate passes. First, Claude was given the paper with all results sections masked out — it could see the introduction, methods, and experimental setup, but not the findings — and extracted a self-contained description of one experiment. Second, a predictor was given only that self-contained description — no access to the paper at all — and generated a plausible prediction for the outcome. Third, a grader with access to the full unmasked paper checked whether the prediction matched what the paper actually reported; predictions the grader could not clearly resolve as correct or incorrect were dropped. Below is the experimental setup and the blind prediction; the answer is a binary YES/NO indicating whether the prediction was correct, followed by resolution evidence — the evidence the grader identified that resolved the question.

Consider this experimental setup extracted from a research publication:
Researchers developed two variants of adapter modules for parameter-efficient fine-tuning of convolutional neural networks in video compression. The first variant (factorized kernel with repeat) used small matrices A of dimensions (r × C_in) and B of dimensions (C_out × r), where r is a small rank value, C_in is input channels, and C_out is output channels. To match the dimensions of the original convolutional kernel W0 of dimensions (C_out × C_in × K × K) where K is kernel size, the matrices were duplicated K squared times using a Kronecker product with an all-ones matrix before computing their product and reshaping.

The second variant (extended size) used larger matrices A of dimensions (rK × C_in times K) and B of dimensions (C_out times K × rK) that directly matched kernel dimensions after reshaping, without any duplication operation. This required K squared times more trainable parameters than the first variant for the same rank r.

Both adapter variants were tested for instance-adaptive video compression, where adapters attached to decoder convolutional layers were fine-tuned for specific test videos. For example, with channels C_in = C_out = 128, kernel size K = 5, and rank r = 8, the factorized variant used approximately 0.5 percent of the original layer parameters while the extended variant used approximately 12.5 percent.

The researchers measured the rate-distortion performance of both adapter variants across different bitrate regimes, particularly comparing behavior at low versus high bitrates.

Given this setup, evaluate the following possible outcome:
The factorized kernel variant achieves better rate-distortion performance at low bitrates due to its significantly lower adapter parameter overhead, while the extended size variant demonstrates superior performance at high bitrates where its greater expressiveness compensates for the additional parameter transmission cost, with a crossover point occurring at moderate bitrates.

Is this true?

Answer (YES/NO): NO